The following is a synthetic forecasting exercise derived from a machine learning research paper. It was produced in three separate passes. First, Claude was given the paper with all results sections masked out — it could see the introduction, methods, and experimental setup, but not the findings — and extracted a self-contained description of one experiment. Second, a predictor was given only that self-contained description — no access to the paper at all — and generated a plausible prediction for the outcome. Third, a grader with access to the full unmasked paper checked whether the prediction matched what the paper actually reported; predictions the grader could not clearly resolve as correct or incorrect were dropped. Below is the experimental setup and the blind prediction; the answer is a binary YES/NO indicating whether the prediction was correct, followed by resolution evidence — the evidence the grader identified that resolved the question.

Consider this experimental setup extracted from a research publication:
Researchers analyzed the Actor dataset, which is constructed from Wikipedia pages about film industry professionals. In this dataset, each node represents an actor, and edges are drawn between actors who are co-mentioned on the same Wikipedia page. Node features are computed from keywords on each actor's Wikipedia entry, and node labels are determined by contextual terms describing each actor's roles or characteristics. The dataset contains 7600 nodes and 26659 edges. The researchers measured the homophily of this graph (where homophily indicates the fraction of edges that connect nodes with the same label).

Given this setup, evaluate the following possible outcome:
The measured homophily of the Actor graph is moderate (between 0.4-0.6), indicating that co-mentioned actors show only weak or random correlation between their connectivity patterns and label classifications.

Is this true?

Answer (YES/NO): NO